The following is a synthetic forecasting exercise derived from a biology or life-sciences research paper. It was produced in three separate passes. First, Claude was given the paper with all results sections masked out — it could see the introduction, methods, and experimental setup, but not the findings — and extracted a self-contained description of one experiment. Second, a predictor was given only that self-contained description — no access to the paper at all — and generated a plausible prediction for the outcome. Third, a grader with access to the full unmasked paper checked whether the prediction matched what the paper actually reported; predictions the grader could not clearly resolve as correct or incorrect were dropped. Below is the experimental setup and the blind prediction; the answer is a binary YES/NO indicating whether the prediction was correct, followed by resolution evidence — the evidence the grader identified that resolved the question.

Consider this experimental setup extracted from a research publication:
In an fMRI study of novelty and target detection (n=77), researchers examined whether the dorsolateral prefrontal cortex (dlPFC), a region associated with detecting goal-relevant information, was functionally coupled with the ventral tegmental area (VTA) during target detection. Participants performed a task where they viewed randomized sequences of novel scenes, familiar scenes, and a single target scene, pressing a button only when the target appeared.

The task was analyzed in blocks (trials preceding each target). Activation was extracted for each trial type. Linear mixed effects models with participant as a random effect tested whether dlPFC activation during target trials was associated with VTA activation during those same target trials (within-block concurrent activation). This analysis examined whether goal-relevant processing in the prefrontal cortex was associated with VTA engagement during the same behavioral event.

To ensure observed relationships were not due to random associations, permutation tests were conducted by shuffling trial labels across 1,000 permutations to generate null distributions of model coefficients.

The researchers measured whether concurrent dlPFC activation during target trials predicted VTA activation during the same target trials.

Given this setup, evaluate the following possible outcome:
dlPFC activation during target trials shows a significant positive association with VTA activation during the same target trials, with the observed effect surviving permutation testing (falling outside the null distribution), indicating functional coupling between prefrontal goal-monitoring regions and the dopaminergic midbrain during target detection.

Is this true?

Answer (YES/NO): YES